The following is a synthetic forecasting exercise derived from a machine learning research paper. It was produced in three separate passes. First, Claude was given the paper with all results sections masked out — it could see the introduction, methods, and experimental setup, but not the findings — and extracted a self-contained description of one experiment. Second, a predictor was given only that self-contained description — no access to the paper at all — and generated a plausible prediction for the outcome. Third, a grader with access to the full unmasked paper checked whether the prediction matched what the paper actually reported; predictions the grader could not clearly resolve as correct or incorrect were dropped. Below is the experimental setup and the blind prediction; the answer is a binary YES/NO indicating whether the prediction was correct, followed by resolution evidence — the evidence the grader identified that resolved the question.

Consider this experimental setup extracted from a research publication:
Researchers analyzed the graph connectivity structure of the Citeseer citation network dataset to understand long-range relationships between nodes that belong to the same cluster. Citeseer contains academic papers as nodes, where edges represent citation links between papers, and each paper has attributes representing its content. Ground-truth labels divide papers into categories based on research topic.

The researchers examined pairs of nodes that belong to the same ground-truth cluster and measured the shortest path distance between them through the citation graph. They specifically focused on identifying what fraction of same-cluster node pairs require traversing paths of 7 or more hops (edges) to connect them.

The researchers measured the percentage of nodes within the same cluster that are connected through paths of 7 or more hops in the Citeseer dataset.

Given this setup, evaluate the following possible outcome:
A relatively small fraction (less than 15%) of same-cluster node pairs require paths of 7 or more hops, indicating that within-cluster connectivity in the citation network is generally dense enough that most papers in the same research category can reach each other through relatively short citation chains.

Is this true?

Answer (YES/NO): NO